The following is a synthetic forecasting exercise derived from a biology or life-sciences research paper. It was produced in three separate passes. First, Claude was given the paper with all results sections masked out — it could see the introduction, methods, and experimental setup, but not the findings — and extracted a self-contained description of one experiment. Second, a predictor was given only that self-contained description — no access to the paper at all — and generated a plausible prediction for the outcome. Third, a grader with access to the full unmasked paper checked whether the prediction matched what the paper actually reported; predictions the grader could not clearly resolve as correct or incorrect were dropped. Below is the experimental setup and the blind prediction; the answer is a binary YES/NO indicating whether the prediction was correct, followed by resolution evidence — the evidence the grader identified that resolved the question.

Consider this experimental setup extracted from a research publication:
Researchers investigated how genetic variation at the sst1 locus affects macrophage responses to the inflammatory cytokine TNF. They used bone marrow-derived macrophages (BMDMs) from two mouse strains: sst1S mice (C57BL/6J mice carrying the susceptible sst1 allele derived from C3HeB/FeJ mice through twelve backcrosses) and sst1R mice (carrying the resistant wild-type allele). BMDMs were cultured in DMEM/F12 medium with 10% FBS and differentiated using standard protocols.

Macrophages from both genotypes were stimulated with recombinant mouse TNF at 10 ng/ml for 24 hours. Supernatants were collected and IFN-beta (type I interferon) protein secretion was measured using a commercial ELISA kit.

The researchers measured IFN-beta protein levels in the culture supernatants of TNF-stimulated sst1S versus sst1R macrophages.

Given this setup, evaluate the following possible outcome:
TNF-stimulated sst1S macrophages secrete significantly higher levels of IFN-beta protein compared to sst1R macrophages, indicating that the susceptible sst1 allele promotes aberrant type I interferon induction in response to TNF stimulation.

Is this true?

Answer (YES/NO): YES